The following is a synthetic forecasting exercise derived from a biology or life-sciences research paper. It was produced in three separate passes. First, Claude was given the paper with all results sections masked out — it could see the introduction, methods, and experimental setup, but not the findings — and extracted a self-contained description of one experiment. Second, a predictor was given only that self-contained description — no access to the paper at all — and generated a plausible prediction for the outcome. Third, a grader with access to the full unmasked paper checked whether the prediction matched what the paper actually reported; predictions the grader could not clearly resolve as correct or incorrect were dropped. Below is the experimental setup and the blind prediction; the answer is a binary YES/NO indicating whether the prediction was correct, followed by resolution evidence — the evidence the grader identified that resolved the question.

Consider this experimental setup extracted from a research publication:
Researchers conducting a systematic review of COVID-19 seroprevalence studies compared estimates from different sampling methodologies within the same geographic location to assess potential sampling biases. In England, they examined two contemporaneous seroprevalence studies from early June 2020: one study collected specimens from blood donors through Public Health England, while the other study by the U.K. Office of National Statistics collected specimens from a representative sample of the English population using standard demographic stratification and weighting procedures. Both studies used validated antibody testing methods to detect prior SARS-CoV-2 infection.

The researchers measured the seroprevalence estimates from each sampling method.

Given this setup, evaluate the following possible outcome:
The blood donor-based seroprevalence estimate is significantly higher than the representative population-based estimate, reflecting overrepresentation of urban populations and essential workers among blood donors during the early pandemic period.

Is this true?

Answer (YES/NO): NO